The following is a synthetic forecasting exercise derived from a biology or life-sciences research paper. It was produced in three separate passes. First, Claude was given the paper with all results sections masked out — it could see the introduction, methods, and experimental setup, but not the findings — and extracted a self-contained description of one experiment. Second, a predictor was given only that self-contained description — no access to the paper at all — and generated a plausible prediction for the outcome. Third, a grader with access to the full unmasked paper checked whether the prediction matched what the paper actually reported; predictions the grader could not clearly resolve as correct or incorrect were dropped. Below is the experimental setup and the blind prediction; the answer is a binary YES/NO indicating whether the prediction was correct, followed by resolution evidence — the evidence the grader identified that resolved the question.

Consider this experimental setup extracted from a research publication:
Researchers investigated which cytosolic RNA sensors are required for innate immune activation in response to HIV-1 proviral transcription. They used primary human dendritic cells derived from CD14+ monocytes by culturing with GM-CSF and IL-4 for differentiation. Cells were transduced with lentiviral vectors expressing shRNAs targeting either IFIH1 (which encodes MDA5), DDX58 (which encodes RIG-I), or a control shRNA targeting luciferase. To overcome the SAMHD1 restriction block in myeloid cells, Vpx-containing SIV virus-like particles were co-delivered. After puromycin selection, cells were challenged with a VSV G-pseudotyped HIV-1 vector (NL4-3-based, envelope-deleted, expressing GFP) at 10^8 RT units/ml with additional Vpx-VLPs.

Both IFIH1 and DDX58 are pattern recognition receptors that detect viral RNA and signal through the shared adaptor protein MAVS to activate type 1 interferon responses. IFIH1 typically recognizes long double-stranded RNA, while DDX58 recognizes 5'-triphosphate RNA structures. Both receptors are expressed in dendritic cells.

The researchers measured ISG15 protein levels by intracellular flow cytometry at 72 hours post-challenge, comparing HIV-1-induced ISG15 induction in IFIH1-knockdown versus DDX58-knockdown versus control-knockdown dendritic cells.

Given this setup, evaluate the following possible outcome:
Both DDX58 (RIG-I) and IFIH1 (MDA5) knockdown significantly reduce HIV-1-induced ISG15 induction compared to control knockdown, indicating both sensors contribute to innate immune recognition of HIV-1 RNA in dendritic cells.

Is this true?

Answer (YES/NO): NO